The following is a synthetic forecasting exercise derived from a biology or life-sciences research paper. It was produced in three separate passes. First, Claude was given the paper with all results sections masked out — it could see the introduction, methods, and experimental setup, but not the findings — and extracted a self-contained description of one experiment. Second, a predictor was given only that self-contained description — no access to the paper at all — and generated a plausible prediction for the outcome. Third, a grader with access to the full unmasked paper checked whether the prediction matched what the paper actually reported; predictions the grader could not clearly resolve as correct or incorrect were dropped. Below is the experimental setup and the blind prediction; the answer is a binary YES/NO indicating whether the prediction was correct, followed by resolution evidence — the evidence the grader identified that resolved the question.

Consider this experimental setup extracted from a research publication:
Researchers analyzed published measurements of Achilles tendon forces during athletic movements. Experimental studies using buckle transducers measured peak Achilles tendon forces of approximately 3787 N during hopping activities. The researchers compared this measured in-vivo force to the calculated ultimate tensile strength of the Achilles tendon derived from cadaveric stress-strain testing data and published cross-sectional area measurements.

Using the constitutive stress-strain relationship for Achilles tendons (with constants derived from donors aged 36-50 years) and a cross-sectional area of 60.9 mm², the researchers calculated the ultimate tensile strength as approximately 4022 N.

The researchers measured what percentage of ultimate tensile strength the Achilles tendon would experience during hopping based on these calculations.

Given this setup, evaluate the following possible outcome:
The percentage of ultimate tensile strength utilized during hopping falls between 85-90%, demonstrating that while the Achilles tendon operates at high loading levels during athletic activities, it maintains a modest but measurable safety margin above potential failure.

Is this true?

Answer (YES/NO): NO